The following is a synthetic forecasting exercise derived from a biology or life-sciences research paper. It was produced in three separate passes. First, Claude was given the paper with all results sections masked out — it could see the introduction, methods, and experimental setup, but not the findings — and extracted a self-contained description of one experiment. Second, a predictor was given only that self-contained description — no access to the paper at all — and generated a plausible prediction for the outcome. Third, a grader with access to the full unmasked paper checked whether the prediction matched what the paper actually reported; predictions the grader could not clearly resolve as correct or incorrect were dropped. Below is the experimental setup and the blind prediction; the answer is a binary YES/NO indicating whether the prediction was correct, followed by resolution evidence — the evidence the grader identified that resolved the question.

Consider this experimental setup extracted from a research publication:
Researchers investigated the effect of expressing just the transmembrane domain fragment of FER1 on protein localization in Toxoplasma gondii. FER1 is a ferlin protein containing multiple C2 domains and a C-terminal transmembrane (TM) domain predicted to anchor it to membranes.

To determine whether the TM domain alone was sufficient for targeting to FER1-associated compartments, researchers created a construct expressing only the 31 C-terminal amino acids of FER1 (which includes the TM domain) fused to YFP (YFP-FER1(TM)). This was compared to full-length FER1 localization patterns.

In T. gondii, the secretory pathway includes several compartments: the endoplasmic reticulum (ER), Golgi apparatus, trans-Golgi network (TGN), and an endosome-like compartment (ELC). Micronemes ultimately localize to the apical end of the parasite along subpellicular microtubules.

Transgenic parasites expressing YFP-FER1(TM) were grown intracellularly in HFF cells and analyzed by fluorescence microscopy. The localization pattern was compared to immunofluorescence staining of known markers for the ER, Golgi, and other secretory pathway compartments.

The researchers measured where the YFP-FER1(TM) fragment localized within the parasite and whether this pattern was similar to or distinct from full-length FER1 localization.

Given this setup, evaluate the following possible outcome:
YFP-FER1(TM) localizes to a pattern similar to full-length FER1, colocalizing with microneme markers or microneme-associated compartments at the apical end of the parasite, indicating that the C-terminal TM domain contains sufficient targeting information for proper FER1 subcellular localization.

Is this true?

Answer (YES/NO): YES